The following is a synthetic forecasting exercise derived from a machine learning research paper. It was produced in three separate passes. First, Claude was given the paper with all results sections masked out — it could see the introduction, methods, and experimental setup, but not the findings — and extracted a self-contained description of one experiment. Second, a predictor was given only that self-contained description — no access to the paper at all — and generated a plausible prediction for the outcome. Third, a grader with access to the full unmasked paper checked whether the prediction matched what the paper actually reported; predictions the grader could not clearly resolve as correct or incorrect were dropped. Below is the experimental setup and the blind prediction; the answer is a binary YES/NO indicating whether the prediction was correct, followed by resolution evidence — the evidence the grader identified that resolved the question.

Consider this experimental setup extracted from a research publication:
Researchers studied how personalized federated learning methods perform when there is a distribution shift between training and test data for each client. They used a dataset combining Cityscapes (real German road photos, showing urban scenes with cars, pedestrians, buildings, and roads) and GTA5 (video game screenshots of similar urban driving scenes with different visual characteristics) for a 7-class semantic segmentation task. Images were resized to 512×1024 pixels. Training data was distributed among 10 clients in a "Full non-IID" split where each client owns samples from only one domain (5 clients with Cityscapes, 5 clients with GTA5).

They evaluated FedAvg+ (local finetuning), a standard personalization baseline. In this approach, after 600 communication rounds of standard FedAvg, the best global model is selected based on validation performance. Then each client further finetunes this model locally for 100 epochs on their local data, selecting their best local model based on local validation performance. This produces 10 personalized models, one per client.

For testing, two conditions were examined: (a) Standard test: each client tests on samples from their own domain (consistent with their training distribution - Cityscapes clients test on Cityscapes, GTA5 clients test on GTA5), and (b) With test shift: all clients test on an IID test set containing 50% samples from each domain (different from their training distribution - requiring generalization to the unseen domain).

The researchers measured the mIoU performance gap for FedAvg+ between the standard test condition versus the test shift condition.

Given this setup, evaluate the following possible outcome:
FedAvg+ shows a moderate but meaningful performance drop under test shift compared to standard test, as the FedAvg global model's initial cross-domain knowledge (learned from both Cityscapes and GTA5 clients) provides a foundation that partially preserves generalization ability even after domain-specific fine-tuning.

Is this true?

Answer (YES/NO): YES